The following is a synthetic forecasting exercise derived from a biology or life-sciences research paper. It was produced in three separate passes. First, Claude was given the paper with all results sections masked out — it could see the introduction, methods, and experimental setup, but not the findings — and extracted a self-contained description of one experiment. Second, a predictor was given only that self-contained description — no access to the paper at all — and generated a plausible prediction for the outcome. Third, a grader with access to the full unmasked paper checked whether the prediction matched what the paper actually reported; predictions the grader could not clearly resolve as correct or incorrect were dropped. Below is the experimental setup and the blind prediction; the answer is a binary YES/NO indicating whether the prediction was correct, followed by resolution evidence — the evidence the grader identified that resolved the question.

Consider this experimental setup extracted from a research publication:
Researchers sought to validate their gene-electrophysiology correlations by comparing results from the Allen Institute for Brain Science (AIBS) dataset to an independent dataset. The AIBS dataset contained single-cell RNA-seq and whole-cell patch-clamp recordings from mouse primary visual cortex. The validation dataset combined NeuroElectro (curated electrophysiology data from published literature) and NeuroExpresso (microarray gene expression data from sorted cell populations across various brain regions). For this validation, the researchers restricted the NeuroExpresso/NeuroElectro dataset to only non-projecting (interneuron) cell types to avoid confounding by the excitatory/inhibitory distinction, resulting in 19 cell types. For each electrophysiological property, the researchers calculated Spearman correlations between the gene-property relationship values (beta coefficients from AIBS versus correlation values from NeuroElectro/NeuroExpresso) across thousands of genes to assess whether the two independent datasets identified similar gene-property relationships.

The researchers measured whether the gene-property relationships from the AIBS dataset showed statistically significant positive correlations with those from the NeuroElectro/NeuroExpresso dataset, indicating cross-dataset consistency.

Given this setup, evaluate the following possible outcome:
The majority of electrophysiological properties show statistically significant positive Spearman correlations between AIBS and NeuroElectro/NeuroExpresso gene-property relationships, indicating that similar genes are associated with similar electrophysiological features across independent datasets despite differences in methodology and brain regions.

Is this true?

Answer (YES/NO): YES